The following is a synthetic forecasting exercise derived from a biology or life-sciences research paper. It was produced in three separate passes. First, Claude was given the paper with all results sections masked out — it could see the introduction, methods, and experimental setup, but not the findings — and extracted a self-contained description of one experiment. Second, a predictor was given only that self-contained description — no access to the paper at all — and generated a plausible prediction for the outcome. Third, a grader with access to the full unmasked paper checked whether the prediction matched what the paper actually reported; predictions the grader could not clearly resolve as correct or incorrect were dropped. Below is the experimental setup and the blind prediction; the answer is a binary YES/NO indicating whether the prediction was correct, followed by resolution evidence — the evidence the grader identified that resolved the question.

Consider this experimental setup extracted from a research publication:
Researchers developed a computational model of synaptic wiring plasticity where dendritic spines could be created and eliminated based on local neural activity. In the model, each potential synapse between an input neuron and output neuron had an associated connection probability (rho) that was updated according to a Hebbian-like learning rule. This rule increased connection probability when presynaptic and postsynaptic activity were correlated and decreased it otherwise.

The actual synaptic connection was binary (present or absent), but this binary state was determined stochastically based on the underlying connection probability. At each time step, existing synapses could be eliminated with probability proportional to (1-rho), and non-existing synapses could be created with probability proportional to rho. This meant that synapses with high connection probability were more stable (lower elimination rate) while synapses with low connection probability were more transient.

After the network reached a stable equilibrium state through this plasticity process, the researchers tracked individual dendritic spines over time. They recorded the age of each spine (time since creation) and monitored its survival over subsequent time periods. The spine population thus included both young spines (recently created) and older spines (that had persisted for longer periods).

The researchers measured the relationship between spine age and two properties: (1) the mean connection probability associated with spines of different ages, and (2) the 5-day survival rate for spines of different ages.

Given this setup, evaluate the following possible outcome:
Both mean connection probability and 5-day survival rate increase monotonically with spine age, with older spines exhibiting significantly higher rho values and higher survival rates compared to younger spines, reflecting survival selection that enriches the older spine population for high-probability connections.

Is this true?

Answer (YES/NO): YES